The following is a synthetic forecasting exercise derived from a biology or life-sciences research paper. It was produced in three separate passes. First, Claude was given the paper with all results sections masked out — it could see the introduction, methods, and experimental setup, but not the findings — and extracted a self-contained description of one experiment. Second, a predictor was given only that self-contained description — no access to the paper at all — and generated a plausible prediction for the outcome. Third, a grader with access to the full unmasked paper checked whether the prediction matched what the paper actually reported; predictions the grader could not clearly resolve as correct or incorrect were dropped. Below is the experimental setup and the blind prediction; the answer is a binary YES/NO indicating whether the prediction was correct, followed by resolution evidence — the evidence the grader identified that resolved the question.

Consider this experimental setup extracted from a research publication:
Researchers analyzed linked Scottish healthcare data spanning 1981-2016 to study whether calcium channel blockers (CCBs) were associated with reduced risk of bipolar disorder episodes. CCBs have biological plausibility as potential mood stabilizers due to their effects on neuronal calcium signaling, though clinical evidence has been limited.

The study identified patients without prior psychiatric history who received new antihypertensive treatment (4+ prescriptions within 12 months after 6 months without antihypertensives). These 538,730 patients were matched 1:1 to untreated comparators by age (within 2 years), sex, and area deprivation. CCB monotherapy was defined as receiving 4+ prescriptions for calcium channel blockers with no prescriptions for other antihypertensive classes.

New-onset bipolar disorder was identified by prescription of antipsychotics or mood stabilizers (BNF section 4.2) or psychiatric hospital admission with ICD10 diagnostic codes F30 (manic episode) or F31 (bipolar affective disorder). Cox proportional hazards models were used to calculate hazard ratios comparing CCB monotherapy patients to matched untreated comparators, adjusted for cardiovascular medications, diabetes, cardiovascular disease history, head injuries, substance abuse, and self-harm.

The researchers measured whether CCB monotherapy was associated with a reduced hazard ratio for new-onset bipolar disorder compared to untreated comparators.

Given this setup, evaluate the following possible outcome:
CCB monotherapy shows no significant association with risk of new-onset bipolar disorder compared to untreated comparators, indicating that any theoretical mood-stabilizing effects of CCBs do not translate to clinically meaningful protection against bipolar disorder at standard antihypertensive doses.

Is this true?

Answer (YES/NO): NO